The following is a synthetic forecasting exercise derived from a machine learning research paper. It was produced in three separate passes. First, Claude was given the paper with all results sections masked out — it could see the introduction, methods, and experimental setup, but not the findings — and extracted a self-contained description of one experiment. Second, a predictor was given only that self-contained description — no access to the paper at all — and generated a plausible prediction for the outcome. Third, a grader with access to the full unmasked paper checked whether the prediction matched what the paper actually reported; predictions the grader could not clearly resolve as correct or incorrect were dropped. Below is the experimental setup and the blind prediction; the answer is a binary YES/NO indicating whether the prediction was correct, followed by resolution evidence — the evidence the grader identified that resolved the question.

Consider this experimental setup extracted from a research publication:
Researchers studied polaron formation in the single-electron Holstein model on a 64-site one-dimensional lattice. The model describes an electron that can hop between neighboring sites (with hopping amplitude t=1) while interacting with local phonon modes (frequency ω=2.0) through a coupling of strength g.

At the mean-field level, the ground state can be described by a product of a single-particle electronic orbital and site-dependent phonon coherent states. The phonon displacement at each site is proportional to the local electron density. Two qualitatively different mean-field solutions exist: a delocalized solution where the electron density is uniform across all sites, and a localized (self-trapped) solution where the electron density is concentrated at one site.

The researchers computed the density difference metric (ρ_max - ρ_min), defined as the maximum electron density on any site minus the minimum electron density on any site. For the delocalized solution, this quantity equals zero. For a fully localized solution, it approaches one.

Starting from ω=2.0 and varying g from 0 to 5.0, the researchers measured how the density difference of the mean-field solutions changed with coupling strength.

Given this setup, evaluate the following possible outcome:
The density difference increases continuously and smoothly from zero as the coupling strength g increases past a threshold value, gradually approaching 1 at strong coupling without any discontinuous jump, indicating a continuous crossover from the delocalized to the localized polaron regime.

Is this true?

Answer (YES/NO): NO